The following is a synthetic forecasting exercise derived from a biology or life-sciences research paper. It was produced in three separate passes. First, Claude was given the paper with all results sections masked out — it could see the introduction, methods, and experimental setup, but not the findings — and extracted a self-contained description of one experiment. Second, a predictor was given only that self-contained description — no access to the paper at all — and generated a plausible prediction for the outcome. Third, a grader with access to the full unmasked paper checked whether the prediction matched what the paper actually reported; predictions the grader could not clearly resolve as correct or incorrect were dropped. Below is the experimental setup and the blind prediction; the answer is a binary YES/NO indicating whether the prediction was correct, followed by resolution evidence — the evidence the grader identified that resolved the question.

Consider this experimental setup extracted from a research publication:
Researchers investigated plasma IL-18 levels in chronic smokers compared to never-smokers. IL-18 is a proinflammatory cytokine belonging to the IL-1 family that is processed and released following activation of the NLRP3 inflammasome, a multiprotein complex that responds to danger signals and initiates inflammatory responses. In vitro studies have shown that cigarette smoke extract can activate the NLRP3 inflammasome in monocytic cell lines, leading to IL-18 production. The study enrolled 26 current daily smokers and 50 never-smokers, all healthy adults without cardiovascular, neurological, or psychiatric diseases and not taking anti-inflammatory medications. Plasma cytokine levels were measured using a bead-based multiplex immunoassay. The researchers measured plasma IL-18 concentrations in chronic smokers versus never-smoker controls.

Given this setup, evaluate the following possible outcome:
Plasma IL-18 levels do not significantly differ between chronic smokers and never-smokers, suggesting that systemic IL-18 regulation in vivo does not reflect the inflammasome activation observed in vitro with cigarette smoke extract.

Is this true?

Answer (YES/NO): NO